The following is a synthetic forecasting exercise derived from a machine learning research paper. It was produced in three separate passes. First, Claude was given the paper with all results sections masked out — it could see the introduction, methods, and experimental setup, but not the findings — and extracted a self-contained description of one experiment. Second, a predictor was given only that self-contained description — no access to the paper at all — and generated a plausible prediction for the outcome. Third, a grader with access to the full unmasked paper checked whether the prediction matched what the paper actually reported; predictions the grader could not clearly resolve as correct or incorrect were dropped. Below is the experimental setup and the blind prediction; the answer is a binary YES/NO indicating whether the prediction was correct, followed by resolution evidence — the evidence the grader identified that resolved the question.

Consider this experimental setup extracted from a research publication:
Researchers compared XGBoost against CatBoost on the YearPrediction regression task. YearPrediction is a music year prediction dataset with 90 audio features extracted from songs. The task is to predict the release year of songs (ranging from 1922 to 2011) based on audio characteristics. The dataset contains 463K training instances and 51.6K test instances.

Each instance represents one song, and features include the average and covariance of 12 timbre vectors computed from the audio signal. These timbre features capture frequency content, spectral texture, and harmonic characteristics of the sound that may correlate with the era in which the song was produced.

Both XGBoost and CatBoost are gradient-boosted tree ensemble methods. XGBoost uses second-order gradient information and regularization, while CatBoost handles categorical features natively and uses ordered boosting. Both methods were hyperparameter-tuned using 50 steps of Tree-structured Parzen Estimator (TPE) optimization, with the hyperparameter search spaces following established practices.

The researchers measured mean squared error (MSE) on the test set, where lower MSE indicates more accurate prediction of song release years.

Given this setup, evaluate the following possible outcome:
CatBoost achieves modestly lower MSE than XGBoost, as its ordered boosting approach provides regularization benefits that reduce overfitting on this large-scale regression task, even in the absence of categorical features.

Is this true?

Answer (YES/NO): NO